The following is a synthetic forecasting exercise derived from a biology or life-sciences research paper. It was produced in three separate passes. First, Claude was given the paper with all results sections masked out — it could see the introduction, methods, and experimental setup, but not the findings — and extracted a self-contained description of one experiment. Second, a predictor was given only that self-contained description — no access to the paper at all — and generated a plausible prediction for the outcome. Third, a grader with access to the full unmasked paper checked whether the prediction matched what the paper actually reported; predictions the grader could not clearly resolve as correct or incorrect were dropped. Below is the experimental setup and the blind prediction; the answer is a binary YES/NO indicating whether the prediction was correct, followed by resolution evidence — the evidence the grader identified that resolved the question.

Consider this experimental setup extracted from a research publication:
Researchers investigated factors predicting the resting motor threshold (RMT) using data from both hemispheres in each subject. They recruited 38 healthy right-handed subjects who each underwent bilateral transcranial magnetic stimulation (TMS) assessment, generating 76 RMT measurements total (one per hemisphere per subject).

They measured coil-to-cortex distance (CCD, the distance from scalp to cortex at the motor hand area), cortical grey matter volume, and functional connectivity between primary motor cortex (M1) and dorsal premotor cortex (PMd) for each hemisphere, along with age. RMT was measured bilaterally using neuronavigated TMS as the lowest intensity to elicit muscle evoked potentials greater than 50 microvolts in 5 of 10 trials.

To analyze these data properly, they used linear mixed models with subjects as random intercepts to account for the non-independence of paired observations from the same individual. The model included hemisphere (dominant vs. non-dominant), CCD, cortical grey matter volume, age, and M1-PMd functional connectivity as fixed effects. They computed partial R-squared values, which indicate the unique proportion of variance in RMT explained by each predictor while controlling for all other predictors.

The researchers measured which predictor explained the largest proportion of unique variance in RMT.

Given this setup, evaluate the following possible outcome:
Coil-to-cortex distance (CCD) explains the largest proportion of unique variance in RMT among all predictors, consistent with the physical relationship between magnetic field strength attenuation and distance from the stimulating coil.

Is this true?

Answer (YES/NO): YES